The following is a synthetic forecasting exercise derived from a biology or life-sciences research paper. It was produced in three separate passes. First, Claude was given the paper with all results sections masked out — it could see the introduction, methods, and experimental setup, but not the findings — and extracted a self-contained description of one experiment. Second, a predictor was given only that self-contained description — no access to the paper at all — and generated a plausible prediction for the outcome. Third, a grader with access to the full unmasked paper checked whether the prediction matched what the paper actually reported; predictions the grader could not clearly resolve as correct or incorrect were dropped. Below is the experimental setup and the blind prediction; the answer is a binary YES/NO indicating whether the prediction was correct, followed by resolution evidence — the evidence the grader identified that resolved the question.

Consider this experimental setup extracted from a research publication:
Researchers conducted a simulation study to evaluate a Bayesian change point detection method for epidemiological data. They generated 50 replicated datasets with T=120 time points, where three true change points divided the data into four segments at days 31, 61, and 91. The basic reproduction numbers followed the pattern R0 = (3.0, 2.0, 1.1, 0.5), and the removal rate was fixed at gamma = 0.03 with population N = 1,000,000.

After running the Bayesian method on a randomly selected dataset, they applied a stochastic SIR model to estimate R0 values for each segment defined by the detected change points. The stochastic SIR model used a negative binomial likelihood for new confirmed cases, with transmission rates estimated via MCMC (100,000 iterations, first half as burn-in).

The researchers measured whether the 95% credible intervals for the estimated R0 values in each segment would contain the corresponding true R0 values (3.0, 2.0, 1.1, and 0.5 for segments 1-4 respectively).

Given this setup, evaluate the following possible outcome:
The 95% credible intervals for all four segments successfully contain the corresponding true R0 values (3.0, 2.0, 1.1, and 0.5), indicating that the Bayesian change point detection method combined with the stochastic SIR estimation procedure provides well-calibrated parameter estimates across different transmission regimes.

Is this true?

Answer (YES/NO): YES